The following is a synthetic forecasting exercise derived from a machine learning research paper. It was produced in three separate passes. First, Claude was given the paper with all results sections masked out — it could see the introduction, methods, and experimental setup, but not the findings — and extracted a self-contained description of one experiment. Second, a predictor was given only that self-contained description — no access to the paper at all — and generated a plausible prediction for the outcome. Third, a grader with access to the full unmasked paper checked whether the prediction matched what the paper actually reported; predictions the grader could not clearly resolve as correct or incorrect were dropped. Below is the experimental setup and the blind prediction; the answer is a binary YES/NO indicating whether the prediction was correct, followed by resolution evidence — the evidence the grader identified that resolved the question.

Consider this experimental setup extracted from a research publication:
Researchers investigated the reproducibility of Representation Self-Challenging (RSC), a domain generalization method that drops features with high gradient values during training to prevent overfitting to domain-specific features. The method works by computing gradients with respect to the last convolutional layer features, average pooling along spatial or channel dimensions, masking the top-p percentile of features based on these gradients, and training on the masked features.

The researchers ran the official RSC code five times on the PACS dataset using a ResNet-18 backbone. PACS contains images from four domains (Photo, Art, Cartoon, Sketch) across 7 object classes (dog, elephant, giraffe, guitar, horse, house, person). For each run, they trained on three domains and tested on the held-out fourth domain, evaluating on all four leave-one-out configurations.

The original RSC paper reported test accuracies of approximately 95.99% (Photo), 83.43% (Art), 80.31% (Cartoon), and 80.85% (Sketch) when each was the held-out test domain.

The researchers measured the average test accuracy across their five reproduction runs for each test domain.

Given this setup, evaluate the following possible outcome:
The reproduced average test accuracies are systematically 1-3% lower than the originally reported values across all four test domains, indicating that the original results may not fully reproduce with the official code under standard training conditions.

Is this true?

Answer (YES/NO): NO